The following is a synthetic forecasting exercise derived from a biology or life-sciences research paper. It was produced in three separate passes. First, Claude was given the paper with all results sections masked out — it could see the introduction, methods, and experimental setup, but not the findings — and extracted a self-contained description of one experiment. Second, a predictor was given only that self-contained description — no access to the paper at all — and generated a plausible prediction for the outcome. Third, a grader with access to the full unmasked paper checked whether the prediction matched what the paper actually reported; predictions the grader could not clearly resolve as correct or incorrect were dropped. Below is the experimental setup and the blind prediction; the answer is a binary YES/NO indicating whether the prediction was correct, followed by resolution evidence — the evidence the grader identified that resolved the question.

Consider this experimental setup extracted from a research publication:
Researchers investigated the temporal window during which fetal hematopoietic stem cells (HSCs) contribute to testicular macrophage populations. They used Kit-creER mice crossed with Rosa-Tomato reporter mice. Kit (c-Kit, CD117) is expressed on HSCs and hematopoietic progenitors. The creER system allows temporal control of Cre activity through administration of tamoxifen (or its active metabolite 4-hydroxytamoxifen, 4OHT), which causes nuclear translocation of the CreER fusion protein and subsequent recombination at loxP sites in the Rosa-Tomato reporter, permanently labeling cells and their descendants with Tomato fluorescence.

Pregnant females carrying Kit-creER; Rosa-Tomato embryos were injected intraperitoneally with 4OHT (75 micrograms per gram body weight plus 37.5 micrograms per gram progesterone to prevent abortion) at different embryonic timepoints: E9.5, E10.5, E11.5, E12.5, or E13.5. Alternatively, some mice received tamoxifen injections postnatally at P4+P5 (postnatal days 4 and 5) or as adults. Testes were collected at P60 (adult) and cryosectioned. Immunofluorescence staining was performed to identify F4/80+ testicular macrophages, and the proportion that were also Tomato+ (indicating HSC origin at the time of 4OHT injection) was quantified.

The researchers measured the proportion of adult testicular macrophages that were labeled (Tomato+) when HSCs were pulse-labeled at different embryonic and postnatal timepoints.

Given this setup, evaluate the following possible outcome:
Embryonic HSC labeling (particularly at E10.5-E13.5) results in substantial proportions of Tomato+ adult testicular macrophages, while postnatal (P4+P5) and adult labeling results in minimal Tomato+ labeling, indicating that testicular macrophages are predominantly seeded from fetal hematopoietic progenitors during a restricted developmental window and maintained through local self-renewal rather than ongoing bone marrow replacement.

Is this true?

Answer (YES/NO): YES